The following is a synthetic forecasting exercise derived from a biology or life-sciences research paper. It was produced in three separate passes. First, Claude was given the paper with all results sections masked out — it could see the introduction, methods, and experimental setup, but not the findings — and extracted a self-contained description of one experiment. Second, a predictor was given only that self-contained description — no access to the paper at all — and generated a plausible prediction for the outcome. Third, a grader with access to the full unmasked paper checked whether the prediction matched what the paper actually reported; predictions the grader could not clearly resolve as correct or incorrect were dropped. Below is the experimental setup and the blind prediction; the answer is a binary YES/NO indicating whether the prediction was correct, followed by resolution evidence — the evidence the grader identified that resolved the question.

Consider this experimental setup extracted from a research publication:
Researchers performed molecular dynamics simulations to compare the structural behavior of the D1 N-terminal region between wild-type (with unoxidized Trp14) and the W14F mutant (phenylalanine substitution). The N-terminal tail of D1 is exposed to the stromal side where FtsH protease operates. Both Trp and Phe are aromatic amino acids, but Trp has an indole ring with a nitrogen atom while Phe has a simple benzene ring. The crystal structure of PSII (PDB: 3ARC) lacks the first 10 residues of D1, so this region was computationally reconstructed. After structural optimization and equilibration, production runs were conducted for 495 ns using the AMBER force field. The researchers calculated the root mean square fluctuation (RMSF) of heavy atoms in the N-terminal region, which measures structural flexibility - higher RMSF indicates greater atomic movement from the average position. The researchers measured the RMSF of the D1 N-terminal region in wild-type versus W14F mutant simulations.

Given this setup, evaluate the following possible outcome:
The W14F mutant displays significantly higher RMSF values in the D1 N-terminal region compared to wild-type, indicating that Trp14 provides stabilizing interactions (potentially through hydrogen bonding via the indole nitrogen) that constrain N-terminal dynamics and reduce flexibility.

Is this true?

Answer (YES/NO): YES